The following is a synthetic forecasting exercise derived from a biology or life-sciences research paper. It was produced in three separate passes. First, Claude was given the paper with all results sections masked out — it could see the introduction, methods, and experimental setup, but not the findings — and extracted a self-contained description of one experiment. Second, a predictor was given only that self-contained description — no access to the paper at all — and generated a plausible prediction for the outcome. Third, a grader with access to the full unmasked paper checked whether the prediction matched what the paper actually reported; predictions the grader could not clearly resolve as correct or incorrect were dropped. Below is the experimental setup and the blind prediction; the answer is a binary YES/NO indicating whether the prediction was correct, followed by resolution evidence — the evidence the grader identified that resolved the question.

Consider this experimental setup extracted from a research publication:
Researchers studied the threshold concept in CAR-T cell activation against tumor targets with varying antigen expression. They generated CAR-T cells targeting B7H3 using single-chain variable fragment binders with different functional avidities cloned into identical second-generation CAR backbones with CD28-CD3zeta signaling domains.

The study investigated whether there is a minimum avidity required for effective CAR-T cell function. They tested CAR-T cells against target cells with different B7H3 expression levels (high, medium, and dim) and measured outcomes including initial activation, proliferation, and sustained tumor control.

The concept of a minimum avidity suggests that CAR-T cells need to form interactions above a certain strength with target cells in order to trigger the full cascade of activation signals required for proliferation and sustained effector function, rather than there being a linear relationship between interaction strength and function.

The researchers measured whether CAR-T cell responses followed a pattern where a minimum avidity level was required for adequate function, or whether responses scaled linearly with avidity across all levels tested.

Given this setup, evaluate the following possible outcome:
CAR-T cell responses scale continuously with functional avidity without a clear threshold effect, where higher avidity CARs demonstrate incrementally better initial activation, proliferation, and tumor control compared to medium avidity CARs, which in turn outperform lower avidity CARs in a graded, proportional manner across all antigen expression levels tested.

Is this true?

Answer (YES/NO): NO